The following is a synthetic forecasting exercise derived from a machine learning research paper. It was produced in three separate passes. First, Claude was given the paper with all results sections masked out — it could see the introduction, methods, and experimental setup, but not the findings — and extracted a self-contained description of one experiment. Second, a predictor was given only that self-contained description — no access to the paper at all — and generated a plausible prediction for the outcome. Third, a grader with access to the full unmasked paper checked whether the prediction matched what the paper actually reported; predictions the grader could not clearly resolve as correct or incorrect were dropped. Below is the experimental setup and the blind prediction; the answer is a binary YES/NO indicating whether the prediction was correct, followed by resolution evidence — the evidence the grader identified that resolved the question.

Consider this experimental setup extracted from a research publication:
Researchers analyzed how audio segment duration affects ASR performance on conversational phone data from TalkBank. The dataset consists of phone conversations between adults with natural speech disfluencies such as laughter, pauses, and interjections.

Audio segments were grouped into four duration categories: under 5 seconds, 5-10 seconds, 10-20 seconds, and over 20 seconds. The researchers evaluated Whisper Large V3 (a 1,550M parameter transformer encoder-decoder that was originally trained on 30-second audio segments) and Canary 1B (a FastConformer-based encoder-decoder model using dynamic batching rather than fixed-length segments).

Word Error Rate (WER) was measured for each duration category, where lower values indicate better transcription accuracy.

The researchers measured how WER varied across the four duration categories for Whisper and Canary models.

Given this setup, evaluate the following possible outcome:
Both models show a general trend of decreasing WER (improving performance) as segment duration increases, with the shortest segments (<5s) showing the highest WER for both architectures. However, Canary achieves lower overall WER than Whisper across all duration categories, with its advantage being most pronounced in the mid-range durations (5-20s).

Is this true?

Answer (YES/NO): NO